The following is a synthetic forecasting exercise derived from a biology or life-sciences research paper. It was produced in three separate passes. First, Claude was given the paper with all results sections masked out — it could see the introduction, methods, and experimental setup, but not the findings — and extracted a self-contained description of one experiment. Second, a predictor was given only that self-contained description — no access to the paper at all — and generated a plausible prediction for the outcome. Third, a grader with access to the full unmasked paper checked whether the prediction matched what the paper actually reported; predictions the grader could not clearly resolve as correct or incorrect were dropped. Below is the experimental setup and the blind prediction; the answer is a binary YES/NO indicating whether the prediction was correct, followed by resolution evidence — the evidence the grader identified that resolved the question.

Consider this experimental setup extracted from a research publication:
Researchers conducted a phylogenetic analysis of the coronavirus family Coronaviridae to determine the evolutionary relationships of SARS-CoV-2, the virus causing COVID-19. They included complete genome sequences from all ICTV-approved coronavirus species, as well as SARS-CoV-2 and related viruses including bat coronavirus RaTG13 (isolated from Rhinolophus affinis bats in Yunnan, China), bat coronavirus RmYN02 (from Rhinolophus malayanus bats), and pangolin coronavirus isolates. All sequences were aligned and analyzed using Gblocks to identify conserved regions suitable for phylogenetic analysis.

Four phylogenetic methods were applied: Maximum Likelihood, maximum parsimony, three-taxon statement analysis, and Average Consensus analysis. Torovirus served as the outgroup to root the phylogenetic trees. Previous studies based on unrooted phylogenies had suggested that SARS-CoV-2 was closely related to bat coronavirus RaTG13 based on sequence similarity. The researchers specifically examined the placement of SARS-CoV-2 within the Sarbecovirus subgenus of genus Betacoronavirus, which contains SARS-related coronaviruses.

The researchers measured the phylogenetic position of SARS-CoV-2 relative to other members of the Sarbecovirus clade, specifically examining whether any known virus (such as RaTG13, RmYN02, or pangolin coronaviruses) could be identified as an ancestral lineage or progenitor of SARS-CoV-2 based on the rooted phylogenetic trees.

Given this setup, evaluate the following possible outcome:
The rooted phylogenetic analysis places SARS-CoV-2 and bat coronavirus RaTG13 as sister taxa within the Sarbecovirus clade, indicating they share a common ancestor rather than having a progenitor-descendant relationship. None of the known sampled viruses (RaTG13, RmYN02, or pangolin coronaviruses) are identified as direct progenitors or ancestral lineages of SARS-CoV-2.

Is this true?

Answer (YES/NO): NO